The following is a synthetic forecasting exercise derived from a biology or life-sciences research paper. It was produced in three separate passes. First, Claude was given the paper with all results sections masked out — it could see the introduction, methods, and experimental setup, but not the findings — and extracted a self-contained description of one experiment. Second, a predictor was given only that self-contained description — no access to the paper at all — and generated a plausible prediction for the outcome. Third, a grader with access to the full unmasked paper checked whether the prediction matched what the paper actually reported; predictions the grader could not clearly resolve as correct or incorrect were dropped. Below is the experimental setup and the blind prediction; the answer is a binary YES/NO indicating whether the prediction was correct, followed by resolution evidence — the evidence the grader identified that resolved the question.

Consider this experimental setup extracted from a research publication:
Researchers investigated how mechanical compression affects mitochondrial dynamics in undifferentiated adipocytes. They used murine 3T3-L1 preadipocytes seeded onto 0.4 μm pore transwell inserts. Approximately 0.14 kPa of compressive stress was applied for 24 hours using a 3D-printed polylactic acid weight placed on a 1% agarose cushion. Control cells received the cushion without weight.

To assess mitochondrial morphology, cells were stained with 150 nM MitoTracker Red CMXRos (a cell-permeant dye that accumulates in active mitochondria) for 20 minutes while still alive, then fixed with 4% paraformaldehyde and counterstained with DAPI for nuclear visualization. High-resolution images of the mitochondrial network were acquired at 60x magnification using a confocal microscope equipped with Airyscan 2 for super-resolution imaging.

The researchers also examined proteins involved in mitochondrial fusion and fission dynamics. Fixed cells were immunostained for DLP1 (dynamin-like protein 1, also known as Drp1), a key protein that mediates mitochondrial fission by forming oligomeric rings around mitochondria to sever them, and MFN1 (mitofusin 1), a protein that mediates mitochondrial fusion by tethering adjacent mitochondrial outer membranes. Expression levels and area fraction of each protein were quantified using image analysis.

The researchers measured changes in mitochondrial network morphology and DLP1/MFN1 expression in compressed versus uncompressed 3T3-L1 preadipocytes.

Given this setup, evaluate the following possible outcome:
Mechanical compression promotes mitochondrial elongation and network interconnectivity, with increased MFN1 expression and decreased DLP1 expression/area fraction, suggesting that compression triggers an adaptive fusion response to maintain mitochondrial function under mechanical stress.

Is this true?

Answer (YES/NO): NO